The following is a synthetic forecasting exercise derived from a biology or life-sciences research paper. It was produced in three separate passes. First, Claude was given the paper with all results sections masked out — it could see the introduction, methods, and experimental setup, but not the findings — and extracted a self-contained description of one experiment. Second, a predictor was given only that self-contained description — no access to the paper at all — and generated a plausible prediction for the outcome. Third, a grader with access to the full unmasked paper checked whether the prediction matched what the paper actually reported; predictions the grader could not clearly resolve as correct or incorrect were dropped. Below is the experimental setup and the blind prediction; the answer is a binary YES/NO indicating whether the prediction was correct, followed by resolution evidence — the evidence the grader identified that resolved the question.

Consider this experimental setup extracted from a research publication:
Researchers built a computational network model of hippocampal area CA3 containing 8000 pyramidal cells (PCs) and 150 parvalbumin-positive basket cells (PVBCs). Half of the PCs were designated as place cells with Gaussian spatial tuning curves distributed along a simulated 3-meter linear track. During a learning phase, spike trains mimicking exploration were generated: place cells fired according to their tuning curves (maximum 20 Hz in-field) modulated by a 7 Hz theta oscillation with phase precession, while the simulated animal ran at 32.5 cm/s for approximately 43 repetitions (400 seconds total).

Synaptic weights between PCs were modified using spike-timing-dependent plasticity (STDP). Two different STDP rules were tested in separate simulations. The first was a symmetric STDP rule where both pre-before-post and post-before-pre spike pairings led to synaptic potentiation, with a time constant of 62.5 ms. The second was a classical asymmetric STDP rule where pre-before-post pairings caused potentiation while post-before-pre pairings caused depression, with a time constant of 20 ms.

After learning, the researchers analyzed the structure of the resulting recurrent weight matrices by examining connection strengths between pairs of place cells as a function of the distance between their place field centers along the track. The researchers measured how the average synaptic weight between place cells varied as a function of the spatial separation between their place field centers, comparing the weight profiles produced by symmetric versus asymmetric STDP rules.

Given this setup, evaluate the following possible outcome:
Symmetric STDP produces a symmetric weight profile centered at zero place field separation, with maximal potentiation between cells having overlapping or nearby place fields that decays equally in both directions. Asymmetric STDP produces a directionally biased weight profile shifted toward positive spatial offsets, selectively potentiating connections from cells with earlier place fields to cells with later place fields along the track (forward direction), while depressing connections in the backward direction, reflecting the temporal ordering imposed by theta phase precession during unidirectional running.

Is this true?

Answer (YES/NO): YES